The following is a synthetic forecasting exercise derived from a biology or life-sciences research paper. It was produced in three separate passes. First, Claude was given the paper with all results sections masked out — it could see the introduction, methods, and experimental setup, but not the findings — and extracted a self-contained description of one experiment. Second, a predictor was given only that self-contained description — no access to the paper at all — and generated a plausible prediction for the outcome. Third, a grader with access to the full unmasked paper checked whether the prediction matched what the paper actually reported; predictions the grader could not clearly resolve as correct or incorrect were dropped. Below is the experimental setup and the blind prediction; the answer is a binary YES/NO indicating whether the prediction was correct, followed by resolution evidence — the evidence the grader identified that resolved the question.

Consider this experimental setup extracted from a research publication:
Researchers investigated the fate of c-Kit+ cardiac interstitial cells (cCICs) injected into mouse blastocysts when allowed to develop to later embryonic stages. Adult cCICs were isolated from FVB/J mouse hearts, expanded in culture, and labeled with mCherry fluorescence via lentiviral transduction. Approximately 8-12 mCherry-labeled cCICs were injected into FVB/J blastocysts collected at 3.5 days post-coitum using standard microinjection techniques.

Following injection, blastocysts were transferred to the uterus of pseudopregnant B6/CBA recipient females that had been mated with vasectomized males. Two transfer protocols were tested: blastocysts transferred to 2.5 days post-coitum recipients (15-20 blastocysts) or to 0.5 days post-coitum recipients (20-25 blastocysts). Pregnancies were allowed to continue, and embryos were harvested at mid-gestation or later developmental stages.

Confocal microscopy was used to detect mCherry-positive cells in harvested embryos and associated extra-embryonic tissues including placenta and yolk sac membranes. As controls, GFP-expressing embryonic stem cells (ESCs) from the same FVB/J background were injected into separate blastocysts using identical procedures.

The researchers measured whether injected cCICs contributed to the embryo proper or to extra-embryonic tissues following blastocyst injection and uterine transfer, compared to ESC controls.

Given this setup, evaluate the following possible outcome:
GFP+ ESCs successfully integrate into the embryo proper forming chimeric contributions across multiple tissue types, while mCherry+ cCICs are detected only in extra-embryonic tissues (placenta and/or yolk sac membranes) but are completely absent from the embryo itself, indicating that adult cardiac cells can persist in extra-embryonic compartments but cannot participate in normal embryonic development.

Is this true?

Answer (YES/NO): NO